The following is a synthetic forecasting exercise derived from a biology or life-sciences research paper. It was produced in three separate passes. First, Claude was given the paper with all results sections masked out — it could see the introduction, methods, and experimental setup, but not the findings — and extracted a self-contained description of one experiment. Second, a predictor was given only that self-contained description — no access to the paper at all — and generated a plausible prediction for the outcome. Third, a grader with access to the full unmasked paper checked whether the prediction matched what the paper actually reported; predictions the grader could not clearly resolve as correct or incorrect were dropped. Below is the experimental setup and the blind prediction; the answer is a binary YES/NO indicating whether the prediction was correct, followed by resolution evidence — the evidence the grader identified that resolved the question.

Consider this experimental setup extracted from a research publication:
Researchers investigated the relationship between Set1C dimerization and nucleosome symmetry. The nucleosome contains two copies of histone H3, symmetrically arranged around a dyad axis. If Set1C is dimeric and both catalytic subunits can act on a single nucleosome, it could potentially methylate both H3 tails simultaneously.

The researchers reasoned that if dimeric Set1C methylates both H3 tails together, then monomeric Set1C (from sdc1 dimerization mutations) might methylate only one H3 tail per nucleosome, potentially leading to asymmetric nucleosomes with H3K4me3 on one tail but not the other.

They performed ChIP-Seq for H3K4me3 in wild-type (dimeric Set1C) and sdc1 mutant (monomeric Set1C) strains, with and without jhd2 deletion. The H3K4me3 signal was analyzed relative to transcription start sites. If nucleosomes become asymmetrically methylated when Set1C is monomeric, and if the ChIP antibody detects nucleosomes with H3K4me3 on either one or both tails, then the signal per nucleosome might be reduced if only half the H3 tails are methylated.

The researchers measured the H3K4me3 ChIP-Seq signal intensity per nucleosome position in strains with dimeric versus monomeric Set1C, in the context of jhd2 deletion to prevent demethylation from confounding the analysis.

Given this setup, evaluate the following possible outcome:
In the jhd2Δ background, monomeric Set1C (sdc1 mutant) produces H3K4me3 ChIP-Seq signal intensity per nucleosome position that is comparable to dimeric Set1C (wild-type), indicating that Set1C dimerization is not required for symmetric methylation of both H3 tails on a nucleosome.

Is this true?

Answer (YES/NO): NO